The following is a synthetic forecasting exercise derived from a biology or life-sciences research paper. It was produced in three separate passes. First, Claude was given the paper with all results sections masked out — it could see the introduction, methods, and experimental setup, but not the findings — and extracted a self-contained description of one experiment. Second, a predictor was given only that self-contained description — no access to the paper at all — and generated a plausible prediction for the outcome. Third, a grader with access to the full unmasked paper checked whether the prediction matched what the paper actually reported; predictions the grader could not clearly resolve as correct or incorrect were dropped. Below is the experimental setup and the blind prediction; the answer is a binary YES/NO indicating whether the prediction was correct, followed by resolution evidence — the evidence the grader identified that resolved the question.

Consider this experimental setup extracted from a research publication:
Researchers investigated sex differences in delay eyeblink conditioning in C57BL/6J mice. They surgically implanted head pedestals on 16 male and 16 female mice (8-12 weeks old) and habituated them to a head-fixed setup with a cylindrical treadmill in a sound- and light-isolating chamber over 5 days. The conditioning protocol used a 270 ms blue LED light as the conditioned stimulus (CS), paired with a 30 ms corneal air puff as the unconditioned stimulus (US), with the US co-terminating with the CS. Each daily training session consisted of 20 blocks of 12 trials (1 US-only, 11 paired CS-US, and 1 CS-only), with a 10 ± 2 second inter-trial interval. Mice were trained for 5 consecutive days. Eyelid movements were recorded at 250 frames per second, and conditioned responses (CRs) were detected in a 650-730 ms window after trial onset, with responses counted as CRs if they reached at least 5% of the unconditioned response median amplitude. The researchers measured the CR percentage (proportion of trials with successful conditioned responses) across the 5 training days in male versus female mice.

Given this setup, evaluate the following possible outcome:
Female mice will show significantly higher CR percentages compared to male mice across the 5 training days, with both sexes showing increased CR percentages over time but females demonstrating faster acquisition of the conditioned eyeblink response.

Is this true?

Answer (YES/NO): NO